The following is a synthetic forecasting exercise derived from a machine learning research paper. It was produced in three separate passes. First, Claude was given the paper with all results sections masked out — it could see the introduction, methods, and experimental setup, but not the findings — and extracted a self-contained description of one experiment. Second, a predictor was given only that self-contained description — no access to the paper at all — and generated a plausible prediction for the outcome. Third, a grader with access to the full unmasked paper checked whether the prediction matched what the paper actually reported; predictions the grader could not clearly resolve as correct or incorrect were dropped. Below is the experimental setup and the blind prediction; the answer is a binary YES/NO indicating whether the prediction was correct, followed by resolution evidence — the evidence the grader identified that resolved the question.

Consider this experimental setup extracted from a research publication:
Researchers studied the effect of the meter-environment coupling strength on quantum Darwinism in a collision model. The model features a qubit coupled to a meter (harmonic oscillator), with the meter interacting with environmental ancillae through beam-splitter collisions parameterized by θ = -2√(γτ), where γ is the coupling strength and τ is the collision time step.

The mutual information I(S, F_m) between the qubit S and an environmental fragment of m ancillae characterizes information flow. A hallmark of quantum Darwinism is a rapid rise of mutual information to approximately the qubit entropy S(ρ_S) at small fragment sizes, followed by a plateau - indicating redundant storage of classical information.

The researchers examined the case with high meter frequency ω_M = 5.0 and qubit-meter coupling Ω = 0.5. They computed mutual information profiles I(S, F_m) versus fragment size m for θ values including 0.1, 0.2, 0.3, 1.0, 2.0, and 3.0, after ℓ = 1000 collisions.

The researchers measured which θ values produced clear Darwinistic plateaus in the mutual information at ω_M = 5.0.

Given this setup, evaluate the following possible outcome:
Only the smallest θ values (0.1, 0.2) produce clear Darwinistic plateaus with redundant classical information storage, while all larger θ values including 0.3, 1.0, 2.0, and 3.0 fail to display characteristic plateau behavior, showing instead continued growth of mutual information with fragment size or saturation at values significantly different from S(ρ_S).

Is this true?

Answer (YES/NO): NO